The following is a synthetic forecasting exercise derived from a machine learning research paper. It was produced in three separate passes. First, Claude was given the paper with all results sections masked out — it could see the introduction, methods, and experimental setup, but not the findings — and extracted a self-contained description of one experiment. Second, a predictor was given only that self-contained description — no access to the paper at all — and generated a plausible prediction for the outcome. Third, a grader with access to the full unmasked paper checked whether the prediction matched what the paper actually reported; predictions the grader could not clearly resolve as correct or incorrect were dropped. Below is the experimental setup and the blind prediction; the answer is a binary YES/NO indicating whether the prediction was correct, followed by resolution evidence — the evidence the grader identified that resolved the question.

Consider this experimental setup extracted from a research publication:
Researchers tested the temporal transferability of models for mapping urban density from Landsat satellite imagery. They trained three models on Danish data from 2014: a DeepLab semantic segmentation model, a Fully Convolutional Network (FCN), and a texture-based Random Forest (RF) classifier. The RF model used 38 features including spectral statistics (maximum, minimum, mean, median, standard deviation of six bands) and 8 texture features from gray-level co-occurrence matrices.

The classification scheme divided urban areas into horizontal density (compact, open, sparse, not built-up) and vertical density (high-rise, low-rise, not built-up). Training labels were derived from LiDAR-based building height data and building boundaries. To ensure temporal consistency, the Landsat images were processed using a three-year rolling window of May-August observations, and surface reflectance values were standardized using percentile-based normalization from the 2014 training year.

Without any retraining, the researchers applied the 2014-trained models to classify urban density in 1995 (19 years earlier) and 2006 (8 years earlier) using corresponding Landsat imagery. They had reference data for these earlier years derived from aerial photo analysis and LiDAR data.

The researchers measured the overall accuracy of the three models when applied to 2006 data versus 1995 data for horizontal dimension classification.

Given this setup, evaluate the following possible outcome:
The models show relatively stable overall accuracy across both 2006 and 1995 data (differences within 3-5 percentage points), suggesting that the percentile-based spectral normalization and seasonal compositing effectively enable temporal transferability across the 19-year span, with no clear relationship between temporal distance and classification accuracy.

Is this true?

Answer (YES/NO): NO